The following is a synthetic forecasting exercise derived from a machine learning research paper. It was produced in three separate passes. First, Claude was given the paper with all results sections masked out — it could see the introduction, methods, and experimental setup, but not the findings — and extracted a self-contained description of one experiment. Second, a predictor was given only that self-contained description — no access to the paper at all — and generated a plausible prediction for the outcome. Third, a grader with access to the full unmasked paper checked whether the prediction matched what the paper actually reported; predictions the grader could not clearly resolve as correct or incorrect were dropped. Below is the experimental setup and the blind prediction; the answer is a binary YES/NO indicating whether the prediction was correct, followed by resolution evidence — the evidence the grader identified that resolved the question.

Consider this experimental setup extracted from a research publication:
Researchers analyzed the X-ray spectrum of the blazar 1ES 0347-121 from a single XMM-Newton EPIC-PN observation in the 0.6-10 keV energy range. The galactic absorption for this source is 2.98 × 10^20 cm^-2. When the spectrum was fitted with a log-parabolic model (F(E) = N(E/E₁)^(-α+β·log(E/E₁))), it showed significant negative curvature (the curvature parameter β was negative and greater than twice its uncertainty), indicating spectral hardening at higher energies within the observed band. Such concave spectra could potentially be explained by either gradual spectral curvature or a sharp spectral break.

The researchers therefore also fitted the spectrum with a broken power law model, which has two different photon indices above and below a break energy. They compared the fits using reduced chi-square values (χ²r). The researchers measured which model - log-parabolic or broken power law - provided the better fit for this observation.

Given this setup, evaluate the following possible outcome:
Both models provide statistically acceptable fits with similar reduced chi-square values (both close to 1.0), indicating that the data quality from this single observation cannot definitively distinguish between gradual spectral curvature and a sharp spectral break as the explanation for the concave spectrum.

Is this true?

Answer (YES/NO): NO